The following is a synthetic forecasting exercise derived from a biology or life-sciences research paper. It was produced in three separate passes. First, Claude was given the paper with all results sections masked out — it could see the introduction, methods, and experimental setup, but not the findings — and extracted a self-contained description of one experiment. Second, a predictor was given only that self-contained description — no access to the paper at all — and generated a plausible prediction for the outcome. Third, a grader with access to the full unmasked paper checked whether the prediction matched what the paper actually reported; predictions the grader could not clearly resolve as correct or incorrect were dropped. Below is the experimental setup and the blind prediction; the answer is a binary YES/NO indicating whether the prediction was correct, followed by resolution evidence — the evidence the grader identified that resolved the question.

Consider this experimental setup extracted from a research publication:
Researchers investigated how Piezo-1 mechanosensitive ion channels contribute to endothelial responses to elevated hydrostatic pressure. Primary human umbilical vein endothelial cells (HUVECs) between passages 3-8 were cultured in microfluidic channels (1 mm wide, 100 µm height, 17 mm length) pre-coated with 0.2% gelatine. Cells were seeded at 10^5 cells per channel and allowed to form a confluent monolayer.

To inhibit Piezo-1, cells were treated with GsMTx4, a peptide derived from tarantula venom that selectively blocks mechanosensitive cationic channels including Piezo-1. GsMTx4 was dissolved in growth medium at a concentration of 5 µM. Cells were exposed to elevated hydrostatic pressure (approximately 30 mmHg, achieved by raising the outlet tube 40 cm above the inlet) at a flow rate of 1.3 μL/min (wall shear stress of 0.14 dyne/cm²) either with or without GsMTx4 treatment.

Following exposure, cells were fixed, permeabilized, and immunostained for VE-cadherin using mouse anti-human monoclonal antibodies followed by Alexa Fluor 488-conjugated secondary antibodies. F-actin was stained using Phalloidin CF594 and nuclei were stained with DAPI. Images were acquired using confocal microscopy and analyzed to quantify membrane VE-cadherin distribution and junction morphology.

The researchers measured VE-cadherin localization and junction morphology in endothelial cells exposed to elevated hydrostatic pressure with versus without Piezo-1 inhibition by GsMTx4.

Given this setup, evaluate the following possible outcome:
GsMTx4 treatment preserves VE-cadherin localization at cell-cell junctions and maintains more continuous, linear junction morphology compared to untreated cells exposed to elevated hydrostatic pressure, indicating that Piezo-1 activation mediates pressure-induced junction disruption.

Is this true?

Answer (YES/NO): YES